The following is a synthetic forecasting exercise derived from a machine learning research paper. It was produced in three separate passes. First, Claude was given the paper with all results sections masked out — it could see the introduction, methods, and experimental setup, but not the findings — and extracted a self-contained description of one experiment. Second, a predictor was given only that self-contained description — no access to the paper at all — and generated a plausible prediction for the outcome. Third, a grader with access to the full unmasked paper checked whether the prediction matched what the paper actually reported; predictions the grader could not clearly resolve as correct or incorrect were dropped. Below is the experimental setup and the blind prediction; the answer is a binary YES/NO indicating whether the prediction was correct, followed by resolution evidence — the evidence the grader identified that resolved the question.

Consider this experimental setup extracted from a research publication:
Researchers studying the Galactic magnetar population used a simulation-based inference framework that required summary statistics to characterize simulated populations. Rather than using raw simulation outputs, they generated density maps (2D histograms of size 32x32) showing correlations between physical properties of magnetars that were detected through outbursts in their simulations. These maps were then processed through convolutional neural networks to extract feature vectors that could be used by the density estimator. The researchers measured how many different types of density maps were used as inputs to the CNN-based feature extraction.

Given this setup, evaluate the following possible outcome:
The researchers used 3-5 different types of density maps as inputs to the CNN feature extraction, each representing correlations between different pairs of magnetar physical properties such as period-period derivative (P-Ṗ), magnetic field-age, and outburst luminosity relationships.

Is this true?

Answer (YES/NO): YES